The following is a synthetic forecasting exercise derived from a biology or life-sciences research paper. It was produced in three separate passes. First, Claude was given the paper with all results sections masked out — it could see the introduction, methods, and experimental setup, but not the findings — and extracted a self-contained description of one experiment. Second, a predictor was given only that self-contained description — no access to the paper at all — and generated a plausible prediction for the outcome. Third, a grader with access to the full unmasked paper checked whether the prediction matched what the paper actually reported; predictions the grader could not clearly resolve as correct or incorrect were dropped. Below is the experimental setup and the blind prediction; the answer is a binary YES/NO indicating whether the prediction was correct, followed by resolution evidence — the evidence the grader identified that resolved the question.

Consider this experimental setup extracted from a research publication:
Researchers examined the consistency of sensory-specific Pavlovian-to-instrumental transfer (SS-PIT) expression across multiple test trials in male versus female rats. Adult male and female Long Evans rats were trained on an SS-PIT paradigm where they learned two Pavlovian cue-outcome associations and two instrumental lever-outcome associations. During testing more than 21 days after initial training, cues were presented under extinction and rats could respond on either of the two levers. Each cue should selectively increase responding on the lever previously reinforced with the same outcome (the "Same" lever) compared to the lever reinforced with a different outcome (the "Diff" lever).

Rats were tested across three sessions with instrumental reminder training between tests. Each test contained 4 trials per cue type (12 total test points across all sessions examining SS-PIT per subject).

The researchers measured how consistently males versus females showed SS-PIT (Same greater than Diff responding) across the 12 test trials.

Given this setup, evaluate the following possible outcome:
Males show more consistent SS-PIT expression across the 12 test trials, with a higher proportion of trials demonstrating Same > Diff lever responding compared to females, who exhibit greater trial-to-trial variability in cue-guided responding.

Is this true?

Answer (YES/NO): YES